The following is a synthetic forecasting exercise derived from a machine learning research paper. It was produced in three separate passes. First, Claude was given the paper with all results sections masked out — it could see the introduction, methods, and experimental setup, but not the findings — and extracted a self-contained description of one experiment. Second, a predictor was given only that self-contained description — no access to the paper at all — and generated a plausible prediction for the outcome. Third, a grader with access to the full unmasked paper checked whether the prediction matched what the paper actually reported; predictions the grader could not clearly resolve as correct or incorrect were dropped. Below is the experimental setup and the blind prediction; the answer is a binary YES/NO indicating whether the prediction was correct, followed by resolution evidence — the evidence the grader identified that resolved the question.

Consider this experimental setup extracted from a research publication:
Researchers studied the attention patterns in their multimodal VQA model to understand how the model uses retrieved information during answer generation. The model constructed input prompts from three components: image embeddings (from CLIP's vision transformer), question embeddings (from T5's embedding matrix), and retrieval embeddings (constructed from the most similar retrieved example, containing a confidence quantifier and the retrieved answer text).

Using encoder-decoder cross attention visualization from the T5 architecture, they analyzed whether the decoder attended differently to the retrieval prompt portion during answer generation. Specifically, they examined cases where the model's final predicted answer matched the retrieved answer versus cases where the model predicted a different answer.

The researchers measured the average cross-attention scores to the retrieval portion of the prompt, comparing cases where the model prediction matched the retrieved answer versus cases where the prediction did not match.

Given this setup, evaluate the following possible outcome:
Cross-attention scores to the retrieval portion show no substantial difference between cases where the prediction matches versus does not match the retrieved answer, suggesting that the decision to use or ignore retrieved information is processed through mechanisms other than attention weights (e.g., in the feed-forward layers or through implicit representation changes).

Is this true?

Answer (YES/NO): NO